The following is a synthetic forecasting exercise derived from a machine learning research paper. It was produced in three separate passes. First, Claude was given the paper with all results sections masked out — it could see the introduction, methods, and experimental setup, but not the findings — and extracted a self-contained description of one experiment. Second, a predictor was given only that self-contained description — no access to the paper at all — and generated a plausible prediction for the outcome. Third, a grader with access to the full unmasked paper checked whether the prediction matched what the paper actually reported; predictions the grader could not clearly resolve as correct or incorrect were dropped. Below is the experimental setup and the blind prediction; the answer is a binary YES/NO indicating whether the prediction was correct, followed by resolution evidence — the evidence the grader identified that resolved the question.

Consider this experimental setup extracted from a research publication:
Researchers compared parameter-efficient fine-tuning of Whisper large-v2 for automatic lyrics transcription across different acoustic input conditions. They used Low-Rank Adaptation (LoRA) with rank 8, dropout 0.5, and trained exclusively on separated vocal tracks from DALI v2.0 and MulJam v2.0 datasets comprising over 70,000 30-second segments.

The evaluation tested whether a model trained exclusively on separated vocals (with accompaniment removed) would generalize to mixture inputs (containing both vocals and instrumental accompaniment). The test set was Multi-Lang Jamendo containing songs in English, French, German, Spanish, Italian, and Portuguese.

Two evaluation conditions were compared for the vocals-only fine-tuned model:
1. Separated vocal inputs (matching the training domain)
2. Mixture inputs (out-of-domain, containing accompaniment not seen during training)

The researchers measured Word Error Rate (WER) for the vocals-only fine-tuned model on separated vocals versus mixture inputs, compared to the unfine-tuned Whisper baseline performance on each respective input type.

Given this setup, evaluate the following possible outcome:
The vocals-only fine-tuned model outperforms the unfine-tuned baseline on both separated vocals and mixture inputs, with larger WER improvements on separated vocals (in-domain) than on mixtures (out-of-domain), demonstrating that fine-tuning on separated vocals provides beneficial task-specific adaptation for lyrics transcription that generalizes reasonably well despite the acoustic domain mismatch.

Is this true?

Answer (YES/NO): YES